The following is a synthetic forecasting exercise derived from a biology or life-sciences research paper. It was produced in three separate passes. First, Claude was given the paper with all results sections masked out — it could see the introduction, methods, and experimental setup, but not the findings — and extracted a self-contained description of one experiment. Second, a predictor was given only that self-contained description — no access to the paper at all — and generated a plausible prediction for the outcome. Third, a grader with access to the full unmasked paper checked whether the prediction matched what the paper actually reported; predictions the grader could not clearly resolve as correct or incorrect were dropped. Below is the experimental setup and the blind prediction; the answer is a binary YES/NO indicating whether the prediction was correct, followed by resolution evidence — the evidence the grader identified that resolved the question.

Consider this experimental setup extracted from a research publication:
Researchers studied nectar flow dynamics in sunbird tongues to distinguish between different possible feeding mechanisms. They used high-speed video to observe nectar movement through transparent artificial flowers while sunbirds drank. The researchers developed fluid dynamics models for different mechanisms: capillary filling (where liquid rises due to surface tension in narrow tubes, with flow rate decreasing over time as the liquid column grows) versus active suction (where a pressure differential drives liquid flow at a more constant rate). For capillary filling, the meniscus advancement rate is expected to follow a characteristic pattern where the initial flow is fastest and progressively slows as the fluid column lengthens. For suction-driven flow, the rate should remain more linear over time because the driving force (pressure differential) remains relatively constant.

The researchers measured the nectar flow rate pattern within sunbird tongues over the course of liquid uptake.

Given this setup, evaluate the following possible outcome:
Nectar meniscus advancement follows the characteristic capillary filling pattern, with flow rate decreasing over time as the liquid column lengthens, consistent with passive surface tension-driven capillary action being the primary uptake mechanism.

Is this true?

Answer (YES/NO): NO